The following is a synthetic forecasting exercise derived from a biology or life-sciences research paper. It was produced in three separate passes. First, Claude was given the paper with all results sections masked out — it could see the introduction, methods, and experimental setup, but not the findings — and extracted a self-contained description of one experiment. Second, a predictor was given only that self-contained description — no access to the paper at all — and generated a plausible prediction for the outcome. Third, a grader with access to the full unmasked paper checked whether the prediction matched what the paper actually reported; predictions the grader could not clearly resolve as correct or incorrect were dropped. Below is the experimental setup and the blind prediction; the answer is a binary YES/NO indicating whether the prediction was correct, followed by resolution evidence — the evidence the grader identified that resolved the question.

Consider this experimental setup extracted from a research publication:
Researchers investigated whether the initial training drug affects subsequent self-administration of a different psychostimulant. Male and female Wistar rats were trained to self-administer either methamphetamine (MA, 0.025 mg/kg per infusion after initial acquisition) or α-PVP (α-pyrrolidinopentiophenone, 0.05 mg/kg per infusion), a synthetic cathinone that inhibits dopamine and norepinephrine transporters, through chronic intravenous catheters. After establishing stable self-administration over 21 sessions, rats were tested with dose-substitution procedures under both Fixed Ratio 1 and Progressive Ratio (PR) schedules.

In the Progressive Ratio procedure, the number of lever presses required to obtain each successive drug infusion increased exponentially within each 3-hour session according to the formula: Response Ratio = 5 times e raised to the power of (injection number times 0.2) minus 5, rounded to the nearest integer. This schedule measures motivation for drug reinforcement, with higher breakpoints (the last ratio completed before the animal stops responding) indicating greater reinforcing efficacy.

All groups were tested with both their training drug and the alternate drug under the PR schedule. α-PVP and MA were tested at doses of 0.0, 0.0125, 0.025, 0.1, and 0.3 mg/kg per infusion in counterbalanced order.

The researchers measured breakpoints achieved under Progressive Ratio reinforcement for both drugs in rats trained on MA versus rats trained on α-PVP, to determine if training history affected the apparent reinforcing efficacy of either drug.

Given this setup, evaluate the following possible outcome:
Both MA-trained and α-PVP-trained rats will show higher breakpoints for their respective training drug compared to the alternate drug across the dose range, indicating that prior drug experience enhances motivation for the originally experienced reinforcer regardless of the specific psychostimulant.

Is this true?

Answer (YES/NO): NO